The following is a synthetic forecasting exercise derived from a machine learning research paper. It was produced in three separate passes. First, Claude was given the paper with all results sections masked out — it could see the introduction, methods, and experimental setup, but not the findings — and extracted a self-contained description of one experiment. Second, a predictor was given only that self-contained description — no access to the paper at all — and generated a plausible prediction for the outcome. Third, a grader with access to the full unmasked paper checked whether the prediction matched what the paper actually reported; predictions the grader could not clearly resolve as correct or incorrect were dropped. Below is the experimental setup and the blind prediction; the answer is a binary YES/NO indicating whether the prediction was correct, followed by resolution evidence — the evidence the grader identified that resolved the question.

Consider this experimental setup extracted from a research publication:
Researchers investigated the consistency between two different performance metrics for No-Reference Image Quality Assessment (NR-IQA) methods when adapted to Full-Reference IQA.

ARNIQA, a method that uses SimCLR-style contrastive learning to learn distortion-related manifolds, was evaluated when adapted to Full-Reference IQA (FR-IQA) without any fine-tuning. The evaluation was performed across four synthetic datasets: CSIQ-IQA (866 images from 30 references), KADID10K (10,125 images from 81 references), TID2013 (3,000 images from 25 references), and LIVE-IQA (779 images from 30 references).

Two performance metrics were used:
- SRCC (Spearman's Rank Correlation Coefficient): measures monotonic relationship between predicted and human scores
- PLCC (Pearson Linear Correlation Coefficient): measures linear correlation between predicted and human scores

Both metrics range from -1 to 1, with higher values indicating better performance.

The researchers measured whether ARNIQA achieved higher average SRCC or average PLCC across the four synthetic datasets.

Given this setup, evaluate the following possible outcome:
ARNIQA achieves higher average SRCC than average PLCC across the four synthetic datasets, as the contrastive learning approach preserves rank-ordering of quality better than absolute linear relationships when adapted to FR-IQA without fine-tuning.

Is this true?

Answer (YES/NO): NO